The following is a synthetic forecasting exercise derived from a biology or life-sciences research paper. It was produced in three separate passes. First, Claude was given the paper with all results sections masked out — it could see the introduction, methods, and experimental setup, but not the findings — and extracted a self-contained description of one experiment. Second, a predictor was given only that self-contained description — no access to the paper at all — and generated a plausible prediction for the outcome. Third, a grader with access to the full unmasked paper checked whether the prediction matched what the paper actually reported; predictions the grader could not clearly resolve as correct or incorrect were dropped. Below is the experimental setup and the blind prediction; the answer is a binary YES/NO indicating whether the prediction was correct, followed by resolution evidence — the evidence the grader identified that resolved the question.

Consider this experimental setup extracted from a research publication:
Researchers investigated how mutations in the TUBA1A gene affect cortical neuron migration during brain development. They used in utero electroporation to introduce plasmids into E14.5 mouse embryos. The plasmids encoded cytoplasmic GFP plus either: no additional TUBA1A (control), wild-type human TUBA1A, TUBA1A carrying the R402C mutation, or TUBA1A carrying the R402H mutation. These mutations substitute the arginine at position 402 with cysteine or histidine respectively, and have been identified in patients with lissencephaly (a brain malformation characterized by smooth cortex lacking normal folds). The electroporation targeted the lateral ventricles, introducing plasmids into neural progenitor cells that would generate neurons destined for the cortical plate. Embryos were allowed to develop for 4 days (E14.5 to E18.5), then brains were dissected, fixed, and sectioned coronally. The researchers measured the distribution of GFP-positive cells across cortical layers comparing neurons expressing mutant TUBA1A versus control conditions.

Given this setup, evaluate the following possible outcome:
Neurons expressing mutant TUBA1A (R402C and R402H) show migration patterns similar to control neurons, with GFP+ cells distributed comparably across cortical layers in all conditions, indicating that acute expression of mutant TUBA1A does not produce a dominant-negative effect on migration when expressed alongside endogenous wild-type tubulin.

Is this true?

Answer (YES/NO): NO